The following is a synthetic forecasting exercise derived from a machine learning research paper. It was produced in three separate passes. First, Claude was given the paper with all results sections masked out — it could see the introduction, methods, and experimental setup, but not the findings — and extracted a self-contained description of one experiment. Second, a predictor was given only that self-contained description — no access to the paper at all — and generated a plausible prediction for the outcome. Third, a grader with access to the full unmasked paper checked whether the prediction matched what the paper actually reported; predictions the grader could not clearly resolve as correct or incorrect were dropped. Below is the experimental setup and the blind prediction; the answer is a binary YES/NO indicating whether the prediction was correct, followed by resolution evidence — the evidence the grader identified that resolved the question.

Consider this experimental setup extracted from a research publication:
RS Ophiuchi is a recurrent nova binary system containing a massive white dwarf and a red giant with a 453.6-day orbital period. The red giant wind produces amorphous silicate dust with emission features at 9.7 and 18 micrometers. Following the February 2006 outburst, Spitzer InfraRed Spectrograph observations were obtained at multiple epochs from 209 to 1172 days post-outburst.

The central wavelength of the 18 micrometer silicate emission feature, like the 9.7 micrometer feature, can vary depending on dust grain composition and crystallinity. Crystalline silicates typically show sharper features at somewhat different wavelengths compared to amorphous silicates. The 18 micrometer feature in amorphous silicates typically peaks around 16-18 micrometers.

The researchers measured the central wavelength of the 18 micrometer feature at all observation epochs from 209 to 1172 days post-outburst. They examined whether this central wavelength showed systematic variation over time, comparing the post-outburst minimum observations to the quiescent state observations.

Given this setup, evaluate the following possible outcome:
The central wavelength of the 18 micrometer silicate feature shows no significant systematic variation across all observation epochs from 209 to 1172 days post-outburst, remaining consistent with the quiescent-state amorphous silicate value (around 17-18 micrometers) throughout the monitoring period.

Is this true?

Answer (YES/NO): NO